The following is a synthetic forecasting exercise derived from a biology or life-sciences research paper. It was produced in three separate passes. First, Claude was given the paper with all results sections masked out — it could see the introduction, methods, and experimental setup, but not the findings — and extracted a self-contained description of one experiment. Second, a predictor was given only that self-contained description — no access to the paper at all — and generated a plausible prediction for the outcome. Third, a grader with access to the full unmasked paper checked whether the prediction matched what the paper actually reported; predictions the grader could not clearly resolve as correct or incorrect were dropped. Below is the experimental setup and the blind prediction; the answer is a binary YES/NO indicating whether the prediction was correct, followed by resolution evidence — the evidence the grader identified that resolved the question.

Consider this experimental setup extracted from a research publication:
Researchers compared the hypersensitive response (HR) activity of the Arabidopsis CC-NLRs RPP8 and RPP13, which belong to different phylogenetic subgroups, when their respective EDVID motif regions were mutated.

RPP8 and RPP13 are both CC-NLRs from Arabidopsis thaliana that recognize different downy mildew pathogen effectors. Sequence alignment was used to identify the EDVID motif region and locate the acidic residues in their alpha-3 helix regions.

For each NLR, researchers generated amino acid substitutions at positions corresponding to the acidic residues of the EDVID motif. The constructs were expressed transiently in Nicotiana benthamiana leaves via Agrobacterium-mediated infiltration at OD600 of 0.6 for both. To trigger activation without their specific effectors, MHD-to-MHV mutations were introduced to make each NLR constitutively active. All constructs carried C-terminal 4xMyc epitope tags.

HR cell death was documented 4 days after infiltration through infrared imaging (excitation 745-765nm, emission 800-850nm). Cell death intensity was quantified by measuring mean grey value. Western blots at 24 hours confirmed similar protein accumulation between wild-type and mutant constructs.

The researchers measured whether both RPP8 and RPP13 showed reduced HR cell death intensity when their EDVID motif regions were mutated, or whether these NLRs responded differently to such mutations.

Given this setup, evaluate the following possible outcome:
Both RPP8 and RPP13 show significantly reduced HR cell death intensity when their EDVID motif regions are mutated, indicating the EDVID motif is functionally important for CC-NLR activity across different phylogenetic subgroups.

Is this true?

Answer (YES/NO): YES